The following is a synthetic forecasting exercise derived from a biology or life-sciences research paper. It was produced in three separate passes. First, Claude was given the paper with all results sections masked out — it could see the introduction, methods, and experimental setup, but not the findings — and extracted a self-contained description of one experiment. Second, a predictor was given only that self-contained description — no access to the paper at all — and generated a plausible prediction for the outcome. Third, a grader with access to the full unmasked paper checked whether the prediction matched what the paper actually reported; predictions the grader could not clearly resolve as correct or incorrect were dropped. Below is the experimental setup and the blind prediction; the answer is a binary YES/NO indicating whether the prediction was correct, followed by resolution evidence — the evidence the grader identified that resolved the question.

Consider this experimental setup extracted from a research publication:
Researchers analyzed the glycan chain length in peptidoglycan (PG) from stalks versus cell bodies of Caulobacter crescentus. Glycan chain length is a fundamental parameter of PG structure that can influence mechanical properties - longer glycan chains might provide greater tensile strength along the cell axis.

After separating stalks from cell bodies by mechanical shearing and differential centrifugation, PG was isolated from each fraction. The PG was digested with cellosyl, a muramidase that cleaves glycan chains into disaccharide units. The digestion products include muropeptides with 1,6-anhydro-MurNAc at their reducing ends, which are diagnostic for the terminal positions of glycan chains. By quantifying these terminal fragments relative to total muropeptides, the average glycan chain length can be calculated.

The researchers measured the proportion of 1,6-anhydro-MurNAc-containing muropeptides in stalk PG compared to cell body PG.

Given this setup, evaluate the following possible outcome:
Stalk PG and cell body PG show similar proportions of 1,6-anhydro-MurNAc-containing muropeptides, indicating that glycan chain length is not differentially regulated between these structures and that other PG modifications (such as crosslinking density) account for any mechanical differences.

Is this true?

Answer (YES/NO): YES